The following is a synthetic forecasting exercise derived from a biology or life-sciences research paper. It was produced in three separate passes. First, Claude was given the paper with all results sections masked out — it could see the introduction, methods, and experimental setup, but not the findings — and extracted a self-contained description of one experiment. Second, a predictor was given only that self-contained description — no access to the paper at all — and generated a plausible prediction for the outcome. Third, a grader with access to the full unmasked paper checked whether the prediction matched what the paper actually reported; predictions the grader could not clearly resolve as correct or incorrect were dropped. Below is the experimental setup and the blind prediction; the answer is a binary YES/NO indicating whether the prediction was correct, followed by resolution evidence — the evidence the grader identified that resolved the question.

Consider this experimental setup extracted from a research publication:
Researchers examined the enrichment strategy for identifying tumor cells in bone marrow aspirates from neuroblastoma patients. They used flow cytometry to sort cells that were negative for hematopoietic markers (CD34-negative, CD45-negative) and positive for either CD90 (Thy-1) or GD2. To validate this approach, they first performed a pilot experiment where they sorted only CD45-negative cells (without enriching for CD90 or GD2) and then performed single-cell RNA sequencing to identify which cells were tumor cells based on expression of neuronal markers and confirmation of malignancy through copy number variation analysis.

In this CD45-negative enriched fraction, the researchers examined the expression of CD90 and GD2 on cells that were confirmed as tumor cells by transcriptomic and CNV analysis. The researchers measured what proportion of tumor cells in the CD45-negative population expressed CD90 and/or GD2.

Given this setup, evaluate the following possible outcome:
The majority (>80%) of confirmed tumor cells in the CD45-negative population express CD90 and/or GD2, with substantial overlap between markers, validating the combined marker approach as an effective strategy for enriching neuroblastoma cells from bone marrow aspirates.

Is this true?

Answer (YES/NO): YES